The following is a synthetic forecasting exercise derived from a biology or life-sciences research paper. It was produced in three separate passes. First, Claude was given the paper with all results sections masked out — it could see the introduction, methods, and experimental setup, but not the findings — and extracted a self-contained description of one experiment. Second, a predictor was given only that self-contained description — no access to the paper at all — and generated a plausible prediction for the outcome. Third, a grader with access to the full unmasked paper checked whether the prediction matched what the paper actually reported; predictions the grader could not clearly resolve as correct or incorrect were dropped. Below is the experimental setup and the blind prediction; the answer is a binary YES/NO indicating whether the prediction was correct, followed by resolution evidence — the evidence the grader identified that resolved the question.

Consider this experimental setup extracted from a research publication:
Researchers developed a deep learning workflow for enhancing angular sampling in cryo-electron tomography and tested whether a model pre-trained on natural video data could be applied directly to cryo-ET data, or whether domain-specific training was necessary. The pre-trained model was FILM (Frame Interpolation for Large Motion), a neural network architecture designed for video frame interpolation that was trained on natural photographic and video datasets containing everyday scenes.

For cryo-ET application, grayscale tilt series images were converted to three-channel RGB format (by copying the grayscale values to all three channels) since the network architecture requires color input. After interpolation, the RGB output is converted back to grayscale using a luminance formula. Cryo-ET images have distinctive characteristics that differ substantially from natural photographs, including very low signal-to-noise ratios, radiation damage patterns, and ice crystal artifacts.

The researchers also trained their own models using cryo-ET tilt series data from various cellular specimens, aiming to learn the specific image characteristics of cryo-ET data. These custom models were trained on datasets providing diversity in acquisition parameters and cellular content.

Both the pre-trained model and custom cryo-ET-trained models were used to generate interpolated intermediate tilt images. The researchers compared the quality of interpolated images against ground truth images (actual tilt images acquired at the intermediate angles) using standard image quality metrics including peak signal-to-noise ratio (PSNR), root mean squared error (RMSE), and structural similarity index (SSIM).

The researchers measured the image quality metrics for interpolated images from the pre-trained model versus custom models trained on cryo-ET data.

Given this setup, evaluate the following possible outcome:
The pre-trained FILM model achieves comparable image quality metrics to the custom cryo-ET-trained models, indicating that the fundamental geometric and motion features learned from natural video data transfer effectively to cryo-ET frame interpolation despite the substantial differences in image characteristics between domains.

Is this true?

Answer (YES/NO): YES